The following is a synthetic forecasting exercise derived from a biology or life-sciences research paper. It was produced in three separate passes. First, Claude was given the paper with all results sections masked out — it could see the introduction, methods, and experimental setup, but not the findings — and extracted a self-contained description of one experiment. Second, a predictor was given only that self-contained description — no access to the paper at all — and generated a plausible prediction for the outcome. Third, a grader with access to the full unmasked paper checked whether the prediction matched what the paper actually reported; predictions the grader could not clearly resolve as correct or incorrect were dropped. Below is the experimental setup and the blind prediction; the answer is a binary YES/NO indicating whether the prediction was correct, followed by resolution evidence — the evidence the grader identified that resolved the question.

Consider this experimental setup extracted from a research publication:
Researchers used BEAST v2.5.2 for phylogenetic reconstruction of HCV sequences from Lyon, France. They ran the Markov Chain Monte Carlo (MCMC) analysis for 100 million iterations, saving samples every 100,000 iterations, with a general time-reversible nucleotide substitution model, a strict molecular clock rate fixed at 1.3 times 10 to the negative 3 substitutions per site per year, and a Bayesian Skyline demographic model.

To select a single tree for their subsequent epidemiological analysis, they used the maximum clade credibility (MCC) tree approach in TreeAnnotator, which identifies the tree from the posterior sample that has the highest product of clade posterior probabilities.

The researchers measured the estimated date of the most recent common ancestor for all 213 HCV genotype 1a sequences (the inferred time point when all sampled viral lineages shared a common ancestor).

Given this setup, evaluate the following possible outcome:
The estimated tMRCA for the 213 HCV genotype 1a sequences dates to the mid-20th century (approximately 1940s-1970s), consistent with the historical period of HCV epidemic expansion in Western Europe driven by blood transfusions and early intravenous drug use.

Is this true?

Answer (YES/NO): YES